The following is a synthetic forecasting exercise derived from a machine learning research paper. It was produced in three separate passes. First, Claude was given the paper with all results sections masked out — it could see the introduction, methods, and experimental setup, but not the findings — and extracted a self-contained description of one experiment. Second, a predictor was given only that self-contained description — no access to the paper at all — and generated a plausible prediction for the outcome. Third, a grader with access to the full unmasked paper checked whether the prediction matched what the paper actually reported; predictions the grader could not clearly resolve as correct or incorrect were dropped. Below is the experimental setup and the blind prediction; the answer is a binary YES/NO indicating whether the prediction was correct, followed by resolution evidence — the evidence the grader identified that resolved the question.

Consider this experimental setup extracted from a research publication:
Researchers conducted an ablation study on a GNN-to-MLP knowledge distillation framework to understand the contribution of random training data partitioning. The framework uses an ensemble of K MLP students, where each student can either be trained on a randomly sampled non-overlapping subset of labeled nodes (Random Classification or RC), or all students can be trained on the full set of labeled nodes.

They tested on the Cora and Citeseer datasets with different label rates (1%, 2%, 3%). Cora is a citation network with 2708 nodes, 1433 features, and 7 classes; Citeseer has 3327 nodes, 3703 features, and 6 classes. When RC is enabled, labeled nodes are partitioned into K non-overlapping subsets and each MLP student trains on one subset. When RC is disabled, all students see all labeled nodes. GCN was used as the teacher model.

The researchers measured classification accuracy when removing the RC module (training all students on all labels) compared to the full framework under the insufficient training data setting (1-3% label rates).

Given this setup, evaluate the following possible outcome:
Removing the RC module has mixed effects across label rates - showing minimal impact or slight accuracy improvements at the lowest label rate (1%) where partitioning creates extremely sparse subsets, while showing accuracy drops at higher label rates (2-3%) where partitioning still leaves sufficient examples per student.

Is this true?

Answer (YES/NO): NO